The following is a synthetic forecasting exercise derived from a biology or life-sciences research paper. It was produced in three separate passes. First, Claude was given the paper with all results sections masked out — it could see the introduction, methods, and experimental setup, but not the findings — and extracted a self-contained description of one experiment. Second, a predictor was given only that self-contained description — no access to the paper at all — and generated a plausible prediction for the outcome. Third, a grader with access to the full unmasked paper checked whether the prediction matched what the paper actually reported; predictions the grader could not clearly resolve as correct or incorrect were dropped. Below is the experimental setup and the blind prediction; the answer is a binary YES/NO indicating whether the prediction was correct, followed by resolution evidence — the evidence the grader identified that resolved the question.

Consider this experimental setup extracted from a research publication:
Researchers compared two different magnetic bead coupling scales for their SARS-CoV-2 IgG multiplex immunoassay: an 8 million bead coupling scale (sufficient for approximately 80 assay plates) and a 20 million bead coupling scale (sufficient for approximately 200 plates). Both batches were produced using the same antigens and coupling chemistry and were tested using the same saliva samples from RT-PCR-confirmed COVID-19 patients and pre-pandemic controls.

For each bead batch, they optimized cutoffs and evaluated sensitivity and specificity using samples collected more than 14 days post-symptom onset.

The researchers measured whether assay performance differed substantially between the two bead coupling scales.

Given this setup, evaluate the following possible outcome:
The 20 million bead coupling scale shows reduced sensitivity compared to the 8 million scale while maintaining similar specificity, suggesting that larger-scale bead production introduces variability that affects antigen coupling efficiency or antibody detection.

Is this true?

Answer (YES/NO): NO